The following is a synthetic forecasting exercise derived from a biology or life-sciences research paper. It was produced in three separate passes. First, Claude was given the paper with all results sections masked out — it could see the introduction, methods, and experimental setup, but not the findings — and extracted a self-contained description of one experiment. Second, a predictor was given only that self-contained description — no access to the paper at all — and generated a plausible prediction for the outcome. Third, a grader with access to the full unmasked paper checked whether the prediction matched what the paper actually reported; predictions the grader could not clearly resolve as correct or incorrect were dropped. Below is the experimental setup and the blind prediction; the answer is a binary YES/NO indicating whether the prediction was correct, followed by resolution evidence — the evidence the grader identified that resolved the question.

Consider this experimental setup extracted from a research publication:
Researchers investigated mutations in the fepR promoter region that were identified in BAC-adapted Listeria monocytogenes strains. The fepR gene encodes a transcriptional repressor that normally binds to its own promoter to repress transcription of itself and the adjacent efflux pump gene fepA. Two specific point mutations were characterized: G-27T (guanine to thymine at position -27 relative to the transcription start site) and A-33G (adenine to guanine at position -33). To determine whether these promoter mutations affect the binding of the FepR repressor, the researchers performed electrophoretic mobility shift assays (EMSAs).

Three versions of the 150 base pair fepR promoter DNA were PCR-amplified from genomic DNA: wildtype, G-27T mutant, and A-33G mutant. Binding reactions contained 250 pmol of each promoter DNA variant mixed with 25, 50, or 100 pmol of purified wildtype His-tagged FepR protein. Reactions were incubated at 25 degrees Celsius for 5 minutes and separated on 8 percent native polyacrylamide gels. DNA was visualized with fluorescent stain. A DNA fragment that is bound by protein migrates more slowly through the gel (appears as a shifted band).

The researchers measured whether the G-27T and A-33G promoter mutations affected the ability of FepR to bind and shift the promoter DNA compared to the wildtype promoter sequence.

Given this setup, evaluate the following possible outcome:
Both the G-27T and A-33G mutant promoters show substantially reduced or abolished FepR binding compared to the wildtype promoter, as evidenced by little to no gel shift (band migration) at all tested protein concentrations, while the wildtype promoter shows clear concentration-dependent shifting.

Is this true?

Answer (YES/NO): NO